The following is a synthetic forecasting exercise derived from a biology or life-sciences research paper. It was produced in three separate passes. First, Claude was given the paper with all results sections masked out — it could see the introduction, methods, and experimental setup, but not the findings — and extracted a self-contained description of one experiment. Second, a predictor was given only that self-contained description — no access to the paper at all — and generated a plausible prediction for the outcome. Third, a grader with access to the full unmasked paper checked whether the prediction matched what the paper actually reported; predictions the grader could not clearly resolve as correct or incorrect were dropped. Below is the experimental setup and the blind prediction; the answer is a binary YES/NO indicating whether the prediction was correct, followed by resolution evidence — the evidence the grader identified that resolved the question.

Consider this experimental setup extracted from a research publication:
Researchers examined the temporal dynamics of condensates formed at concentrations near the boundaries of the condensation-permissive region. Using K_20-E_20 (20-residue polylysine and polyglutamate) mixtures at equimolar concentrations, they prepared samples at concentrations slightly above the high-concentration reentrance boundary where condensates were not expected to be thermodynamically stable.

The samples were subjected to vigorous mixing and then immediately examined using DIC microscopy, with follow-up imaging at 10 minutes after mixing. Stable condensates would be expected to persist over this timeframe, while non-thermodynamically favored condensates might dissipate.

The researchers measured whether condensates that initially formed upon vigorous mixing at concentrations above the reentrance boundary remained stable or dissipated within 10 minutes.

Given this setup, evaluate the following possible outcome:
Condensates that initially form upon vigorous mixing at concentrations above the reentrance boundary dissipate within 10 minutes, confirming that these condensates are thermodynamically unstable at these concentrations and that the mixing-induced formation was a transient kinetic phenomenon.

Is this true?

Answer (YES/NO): YES